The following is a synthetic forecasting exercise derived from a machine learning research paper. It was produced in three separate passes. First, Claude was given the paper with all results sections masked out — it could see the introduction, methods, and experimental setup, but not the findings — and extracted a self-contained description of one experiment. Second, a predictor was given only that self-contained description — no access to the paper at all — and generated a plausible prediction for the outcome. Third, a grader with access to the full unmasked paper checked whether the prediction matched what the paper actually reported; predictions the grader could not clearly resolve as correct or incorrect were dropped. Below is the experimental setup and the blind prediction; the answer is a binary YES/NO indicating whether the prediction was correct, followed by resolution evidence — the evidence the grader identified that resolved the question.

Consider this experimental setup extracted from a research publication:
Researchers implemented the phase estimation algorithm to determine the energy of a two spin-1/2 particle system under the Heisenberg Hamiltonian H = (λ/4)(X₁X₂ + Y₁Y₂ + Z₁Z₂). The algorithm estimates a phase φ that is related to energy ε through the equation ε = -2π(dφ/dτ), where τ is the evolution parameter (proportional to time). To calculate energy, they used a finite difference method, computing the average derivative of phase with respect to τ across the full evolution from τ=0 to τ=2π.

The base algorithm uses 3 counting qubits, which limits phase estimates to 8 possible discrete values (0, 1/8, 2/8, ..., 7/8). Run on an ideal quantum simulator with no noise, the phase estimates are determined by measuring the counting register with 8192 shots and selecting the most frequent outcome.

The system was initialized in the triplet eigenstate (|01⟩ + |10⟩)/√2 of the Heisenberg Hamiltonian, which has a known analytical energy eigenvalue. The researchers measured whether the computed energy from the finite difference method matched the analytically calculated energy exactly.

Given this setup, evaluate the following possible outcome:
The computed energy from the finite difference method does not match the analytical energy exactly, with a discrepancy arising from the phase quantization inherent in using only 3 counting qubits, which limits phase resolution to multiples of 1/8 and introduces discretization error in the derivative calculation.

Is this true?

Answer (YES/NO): YES